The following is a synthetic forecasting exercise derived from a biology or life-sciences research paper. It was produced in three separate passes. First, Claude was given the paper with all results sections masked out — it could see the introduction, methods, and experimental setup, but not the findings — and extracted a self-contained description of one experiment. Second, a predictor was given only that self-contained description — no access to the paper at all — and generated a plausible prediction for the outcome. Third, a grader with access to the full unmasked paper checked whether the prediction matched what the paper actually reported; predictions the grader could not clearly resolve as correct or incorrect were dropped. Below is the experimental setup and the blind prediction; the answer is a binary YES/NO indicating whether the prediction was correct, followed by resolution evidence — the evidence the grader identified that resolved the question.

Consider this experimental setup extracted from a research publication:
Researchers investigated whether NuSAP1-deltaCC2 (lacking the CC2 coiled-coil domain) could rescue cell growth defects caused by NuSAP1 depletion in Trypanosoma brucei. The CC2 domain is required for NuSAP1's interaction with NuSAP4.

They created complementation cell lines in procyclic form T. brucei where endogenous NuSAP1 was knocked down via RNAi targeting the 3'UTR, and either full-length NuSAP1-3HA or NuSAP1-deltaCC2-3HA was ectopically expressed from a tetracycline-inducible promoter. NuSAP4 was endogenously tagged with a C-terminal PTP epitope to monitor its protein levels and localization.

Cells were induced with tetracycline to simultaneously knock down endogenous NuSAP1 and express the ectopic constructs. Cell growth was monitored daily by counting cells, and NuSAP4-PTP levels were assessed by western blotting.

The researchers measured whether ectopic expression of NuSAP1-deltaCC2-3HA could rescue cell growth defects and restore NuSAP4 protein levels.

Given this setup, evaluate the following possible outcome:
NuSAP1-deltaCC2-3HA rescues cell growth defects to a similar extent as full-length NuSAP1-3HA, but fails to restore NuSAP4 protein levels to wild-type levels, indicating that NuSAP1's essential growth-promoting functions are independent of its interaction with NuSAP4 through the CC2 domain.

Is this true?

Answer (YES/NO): NO